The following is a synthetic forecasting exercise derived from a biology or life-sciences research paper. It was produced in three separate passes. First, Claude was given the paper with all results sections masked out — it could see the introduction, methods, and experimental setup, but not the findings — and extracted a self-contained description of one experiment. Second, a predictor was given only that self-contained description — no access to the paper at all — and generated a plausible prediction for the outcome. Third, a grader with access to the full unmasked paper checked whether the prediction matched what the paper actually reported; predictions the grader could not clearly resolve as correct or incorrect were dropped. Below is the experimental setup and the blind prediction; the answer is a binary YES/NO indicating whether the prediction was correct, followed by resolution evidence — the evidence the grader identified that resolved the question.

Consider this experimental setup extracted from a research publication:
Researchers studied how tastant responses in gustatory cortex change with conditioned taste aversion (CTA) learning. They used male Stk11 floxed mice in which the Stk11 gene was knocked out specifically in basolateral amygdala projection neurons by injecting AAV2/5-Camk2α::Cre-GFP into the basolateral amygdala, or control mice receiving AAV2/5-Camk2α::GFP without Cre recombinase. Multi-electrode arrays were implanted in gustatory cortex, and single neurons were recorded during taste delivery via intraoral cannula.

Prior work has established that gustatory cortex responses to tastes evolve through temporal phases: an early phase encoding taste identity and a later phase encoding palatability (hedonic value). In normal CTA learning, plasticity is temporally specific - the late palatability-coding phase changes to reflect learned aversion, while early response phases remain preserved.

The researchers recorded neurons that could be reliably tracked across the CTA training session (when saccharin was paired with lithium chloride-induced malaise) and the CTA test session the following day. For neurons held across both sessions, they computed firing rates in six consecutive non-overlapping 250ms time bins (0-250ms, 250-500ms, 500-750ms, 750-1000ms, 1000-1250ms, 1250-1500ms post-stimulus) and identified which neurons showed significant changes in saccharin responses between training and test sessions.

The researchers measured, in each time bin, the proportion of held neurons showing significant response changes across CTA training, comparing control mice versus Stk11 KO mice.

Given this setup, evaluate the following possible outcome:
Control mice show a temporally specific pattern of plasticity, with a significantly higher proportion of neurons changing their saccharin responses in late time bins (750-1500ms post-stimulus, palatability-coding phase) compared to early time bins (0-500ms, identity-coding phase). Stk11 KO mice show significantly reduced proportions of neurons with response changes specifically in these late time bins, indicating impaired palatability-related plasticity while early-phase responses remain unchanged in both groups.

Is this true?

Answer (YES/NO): NO